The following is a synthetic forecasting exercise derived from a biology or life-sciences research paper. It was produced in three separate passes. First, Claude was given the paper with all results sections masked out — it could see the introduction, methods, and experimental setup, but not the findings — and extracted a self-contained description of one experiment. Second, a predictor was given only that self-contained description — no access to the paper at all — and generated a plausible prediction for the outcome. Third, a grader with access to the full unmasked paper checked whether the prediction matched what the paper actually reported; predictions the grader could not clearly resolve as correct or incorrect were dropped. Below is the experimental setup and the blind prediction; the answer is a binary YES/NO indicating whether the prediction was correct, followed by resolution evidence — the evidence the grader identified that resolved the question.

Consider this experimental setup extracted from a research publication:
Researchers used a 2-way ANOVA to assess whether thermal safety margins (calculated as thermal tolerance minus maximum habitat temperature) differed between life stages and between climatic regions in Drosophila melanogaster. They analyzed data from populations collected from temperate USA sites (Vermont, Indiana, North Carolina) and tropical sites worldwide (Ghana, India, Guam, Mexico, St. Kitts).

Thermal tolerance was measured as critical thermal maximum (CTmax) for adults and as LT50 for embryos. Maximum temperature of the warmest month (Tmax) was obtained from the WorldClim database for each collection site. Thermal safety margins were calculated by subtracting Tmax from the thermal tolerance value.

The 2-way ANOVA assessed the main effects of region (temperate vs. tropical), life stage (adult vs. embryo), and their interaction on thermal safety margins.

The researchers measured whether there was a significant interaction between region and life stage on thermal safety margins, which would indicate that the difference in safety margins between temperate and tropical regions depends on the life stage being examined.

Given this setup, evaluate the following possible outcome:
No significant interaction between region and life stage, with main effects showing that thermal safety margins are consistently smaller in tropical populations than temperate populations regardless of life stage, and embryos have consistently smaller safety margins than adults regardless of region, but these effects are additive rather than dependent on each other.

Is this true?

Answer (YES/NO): YES